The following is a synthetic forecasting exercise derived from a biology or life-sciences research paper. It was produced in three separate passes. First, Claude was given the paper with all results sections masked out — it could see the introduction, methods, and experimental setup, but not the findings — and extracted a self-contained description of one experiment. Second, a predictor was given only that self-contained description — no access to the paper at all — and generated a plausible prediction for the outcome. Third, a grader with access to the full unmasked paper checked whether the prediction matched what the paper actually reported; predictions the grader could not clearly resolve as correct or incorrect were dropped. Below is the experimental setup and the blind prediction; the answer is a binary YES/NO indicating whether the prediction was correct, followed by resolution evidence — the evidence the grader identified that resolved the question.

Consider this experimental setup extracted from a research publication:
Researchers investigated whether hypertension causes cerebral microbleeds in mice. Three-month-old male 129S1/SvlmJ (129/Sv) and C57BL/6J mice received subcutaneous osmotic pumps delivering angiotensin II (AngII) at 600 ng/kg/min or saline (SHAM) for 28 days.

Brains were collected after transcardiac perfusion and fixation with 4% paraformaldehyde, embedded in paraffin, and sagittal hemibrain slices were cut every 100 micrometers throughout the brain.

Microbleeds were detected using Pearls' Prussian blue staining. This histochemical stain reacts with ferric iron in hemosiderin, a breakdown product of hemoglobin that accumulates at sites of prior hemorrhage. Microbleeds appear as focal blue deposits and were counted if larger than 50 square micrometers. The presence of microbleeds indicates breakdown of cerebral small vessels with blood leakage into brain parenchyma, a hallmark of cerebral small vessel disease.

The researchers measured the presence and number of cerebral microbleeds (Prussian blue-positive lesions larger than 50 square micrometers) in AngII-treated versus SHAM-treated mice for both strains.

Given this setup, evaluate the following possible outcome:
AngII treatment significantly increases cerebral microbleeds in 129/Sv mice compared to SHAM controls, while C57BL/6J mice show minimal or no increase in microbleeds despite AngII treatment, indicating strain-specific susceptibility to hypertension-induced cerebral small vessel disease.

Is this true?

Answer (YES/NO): YES